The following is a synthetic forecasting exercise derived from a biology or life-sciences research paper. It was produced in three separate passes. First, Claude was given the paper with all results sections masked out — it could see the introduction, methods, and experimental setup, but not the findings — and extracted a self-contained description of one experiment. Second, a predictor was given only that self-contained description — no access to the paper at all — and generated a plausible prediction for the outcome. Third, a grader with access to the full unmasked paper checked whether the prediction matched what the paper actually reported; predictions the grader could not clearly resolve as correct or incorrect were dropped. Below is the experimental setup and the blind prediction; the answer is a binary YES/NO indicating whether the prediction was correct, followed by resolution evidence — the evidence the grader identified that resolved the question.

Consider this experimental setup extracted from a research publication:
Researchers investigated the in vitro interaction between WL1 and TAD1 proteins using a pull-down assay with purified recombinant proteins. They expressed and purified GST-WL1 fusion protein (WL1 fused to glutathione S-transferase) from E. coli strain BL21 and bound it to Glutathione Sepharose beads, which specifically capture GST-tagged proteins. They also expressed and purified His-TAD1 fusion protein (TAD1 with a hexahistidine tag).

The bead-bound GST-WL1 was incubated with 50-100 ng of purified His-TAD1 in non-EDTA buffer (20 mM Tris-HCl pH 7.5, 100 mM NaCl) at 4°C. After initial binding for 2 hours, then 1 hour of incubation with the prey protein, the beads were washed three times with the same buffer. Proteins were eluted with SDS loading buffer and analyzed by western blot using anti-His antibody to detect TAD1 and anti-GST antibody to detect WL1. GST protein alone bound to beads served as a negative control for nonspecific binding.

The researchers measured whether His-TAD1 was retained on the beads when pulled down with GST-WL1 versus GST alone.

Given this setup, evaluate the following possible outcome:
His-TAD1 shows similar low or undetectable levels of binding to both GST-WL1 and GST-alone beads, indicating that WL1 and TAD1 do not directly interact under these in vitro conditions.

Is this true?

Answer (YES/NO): NO